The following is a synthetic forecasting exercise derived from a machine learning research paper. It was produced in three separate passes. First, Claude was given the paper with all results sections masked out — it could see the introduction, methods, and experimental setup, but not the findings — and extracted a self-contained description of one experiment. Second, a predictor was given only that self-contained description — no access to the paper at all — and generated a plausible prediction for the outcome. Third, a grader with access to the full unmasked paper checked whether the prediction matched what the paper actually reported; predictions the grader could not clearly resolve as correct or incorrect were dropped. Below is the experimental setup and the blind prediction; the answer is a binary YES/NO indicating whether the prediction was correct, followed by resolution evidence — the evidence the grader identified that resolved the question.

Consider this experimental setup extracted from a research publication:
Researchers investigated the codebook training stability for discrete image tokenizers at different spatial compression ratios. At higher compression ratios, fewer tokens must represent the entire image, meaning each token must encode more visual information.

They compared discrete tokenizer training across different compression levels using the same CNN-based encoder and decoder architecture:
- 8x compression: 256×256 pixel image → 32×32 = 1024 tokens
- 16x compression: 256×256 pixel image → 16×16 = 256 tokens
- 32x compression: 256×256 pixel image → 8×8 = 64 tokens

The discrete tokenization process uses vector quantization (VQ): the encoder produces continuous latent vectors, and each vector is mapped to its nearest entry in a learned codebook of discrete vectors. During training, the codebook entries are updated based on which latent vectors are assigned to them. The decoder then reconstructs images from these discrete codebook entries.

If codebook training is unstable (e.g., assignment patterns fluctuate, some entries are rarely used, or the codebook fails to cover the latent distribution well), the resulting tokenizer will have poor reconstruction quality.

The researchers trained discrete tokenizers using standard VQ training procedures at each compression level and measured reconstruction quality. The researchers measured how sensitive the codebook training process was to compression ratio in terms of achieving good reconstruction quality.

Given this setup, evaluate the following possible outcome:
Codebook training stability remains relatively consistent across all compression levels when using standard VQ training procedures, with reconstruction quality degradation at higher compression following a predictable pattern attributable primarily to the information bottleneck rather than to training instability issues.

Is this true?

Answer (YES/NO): NO